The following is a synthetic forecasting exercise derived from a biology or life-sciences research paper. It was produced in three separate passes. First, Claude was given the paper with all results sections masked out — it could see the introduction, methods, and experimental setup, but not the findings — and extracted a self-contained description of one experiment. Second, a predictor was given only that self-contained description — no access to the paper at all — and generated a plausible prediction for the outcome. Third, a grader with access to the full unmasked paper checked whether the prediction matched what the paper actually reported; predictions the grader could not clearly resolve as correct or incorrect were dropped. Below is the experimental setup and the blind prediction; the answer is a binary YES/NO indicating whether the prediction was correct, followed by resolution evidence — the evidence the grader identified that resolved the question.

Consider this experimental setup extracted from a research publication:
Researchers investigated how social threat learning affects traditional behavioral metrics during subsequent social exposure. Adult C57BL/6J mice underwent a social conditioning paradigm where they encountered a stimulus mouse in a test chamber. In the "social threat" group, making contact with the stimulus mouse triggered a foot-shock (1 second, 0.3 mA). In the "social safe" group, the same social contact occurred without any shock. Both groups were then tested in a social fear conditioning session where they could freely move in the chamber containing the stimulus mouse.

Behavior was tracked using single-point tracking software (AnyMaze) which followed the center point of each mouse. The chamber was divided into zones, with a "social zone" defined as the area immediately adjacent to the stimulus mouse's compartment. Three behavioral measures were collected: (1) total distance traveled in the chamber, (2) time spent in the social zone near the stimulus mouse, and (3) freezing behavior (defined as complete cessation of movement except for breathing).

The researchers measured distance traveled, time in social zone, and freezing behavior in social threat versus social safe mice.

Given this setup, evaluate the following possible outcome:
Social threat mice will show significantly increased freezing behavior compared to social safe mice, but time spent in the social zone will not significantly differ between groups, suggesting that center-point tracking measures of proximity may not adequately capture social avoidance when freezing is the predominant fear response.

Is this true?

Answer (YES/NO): NO